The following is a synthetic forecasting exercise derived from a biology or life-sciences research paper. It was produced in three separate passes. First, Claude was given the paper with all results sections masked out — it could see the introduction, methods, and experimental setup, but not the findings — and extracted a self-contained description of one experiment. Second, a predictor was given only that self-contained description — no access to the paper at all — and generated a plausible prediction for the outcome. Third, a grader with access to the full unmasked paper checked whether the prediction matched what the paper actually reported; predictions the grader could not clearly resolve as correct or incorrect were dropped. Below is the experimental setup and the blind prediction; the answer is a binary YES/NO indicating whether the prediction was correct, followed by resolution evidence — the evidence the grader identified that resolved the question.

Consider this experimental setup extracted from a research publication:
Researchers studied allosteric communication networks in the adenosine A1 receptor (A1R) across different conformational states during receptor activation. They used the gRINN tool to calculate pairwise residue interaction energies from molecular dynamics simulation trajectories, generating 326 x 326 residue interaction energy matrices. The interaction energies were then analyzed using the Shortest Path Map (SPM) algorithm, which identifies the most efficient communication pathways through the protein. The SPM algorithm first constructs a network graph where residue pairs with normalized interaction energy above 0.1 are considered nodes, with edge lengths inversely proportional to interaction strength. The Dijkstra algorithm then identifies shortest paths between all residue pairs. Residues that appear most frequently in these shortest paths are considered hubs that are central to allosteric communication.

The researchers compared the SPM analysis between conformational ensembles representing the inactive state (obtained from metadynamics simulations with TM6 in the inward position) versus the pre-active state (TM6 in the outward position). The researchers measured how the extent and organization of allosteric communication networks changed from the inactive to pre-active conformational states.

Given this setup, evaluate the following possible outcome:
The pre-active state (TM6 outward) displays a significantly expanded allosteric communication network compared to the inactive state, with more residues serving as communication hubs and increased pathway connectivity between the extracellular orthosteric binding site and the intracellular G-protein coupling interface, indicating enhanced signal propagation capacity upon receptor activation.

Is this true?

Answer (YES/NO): YES